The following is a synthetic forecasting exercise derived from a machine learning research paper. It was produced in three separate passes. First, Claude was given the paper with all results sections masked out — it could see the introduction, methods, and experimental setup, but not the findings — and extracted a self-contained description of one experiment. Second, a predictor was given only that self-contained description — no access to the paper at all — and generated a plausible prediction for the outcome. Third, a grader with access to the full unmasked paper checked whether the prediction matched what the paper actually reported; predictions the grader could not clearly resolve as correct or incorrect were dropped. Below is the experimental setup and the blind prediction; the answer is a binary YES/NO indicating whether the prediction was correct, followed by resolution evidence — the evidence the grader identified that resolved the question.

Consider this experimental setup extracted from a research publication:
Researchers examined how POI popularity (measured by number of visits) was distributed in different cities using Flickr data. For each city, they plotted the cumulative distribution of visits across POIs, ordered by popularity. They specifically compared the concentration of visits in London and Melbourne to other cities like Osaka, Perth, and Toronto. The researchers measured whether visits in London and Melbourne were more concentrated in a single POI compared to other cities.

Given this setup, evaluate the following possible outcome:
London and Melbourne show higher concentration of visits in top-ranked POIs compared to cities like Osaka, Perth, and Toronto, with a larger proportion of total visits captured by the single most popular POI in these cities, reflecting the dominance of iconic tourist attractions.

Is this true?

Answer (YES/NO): YES